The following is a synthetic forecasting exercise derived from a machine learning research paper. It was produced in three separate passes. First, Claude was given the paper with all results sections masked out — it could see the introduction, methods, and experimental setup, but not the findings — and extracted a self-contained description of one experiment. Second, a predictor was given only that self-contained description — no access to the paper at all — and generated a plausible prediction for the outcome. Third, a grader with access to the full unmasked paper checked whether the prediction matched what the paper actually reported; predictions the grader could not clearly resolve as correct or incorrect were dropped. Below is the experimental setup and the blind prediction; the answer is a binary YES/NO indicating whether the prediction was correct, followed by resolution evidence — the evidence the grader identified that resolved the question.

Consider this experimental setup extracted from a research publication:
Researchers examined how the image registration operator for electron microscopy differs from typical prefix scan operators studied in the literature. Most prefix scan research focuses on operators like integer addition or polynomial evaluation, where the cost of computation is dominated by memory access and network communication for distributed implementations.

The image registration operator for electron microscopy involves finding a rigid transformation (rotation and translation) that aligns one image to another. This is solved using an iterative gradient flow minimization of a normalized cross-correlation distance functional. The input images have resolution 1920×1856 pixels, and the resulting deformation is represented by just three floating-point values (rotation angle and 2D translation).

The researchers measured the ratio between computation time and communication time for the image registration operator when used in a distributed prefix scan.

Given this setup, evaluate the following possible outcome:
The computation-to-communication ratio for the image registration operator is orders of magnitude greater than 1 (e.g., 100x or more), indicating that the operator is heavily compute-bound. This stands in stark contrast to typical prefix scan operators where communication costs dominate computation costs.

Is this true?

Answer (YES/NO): YES